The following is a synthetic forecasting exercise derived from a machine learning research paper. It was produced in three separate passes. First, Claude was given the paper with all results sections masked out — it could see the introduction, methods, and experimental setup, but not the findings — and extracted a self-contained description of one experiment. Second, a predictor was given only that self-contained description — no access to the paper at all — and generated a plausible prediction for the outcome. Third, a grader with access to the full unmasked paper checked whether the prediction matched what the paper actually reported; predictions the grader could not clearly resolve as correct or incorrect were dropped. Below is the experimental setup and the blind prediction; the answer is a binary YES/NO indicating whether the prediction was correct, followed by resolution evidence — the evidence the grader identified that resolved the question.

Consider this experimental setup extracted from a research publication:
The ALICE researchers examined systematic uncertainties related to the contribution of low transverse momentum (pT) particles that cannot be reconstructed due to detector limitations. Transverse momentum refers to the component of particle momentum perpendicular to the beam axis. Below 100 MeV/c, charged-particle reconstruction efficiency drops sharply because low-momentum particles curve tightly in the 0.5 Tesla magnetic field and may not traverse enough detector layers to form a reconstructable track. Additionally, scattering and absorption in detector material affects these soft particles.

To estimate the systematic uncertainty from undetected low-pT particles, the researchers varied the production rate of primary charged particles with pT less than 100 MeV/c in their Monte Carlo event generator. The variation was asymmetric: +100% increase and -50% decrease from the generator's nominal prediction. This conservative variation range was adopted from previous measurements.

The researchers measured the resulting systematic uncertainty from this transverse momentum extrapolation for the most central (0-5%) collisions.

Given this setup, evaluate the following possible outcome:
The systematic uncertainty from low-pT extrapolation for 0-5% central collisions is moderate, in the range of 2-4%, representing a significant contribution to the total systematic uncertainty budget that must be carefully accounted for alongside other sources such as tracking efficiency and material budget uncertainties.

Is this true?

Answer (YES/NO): NO